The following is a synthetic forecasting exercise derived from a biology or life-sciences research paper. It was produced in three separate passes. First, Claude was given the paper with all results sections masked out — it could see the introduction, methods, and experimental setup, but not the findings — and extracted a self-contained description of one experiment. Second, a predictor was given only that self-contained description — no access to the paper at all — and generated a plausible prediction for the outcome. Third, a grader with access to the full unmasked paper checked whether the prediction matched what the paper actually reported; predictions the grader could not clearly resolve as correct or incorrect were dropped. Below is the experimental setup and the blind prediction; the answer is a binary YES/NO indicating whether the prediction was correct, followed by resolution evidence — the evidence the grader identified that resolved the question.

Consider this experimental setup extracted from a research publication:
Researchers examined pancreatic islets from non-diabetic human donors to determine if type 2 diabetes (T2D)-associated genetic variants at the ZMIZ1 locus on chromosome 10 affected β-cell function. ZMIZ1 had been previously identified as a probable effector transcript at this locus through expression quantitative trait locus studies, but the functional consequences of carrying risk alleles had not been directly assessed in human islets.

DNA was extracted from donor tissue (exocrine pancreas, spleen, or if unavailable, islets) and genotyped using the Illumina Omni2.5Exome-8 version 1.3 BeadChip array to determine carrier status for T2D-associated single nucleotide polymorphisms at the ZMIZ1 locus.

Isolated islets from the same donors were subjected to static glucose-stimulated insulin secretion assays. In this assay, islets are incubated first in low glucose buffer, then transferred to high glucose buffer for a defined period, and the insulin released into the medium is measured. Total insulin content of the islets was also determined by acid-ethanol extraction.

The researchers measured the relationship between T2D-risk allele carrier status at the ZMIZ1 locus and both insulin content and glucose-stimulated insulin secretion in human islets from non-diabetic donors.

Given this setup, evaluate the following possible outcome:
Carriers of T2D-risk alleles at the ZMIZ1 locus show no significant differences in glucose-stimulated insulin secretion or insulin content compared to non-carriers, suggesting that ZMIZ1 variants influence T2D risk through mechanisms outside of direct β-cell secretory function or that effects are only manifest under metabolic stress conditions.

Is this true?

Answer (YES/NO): NO